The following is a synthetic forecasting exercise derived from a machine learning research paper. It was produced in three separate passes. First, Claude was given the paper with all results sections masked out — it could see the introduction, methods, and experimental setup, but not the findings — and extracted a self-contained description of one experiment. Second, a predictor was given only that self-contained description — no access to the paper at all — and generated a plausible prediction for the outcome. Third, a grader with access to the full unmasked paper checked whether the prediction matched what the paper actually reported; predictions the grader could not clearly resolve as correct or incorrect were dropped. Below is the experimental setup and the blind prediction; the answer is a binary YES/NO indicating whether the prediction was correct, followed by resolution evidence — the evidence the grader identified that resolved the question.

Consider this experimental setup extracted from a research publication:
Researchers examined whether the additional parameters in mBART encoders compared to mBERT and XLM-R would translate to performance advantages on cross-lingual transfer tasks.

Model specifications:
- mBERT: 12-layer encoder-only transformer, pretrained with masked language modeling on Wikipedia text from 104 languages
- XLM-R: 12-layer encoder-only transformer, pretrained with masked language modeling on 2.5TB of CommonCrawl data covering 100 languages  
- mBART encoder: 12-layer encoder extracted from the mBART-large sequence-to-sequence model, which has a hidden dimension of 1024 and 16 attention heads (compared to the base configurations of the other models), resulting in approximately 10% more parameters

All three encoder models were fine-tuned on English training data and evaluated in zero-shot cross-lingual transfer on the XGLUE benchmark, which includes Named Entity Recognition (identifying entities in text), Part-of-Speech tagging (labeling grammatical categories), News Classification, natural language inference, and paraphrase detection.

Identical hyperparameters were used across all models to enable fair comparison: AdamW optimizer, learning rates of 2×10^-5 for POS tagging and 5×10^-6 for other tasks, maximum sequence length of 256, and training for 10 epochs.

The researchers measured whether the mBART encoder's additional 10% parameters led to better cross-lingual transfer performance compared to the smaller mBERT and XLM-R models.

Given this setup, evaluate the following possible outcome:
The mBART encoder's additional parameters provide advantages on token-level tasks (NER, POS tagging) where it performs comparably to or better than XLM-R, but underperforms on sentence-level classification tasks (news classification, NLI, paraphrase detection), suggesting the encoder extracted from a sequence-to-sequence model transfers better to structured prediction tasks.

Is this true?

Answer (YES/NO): NO